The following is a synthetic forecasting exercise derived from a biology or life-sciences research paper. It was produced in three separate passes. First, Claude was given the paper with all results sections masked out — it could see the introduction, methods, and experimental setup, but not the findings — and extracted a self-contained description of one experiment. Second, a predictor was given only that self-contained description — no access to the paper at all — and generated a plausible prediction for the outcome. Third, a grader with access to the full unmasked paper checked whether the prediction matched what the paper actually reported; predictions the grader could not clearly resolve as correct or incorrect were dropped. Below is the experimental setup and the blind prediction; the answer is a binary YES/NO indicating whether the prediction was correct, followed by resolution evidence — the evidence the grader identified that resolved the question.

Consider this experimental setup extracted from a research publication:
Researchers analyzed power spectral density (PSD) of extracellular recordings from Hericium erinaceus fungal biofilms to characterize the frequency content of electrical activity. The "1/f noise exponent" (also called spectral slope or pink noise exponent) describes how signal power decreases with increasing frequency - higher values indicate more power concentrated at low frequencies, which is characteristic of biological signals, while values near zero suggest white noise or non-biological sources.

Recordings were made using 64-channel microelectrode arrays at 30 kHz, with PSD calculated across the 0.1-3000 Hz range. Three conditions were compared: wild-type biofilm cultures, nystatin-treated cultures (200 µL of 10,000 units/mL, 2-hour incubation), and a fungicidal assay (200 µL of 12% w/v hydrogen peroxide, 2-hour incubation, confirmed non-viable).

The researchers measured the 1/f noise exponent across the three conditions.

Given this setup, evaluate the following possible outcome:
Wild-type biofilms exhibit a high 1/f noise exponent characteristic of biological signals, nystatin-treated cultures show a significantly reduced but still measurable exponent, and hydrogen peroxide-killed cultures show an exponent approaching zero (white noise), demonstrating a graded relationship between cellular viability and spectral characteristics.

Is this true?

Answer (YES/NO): YES